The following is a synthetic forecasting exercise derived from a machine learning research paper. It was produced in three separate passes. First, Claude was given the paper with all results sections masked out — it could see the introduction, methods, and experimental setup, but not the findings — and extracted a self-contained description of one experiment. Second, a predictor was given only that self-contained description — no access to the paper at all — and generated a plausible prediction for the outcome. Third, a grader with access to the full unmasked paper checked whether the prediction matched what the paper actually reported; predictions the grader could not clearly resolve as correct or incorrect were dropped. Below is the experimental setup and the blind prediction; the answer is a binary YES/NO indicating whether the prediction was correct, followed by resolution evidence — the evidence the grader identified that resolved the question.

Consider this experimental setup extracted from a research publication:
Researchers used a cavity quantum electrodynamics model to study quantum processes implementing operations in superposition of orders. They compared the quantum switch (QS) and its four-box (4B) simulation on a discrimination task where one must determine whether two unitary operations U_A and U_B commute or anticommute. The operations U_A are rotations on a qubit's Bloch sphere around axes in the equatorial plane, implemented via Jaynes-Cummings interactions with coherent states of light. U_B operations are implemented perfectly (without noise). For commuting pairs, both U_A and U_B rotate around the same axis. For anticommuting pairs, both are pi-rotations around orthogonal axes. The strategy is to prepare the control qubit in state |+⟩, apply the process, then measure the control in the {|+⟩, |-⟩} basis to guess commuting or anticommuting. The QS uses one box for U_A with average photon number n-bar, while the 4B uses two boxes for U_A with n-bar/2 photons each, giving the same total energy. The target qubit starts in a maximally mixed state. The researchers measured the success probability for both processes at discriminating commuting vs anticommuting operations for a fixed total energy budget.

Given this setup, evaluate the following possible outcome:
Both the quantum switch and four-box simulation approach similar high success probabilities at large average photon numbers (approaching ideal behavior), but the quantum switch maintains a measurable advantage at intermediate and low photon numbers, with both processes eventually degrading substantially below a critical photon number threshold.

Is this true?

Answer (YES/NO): YES